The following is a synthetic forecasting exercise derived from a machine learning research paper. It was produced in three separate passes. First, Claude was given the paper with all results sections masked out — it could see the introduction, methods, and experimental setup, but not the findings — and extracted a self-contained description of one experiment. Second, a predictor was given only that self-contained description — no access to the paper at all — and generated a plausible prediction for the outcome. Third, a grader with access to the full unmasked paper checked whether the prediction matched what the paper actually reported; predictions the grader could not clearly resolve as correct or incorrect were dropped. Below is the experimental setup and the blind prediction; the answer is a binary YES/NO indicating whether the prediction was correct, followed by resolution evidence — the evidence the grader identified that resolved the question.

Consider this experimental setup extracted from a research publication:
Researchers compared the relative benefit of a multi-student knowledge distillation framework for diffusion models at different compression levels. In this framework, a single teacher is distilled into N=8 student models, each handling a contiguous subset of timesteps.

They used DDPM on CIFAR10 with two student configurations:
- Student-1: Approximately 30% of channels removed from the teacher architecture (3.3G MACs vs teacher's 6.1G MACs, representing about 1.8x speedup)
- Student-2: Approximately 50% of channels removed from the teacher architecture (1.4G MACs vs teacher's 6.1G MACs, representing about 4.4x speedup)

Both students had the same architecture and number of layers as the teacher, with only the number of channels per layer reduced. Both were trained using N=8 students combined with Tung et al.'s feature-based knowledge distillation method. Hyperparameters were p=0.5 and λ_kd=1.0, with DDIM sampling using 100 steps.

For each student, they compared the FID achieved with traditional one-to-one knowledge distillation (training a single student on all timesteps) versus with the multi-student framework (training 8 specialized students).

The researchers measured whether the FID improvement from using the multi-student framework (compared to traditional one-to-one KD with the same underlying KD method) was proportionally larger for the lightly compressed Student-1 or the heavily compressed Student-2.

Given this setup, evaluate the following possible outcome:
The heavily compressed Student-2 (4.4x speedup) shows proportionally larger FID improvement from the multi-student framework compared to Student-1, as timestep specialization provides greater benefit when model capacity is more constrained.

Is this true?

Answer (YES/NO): YES